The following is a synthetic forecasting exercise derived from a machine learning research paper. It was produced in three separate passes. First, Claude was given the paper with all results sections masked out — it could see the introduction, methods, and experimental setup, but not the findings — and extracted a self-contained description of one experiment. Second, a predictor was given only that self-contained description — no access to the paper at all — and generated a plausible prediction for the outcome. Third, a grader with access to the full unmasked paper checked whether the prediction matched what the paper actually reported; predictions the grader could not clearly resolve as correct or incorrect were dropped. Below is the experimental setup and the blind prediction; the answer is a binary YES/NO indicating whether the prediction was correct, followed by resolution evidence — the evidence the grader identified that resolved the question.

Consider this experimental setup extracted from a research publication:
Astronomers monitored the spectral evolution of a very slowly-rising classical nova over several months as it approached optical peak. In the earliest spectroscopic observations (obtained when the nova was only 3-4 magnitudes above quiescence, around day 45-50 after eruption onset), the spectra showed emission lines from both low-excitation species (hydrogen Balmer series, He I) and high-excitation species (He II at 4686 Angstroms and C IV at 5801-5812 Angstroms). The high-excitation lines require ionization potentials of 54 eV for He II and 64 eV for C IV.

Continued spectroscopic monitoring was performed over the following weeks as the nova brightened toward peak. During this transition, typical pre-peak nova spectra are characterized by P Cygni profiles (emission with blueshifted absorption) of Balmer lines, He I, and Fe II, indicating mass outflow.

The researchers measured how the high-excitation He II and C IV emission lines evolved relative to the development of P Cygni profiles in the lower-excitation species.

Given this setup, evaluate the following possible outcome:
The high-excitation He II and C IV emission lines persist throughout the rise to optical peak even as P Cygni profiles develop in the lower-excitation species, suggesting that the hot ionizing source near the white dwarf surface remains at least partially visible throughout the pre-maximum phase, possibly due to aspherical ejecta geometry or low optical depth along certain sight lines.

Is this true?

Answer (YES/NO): NO